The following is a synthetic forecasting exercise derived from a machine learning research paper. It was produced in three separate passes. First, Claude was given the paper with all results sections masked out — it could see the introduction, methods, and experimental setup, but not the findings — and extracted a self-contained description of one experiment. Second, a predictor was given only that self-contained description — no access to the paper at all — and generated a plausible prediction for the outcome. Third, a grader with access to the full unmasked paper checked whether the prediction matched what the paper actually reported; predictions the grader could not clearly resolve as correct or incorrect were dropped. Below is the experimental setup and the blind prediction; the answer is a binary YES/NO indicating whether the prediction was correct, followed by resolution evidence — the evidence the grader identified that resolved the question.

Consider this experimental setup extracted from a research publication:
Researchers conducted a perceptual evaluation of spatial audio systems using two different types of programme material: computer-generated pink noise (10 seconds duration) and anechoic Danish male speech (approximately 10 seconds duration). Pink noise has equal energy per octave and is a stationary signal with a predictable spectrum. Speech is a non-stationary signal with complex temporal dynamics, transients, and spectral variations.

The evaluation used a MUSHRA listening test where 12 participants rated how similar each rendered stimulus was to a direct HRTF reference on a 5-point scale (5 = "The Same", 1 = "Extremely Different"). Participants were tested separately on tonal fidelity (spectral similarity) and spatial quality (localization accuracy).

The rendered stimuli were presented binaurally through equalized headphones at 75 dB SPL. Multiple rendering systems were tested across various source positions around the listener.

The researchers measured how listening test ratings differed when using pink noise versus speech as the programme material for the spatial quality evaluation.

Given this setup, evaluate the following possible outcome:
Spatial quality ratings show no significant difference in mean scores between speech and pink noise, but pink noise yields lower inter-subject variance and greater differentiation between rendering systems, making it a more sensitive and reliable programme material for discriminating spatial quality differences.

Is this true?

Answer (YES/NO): NO